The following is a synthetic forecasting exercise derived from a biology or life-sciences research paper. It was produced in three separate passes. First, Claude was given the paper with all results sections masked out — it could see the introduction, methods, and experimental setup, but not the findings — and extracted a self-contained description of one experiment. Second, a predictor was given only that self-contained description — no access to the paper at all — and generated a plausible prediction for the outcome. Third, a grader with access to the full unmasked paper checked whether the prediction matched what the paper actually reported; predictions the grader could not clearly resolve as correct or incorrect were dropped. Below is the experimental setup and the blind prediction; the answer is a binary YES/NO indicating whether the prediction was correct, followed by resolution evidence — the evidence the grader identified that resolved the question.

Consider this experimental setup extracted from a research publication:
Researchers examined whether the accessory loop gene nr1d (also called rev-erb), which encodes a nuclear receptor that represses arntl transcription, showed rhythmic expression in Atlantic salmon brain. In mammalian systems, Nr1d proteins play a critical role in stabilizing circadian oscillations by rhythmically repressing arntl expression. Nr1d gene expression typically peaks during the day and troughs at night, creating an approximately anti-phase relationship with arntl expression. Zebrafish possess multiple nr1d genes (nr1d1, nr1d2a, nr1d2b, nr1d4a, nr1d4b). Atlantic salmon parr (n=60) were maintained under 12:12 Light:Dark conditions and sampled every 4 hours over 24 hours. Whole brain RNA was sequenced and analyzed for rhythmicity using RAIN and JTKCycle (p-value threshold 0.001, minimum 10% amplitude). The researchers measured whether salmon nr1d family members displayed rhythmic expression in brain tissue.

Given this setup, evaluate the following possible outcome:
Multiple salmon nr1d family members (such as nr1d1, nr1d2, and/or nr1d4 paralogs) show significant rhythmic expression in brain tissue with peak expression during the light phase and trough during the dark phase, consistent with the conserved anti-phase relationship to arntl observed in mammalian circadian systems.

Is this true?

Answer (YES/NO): NO